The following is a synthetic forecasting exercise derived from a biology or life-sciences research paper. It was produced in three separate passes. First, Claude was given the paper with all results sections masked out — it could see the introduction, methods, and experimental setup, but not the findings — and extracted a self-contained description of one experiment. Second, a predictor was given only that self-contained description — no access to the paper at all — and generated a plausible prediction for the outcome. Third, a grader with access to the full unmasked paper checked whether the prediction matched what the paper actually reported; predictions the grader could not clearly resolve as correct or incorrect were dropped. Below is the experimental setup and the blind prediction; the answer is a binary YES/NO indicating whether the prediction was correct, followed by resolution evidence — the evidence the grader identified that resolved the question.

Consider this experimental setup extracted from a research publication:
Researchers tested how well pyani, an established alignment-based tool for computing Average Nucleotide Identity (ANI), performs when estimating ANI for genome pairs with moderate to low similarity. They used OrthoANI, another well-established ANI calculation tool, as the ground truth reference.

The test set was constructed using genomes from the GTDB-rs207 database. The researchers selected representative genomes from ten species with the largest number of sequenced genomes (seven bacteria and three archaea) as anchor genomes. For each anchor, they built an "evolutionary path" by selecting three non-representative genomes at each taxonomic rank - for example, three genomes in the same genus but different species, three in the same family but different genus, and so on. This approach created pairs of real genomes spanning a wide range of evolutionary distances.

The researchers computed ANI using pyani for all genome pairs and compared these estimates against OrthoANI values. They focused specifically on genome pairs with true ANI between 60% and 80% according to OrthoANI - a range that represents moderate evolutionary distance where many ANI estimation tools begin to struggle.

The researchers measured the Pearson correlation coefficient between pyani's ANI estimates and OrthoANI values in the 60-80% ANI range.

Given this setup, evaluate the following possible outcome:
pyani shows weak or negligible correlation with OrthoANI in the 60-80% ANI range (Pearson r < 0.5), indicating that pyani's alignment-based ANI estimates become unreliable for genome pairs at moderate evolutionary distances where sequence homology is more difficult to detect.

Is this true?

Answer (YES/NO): NO